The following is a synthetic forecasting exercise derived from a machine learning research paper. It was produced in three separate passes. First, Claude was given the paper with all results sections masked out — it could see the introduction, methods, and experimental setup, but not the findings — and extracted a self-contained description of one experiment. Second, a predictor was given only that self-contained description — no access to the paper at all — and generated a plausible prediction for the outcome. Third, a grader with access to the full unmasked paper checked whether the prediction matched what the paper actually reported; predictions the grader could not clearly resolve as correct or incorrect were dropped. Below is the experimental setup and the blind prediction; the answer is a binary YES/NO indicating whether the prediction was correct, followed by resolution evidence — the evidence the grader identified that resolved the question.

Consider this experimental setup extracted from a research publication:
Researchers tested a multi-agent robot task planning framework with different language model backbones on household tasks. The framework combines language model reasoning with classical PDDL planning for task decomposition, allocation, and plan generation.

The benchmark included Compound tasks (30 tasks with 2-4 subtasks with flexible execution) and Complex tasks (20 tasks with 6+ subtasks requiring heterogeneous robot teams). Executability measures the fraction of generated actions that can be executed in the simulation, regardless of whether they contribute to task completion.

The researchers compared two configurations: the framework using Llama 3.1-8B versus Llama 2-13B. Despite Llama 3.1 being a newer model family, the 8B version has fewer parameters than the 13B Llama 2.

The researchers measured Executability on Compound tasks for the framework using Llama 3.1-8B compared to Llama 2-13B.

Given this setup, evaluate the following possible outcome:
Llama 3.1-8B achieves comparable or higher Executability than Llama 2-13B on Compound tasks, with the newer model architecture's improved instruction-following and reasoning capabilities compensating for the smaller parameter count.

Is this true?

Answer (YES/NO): YES